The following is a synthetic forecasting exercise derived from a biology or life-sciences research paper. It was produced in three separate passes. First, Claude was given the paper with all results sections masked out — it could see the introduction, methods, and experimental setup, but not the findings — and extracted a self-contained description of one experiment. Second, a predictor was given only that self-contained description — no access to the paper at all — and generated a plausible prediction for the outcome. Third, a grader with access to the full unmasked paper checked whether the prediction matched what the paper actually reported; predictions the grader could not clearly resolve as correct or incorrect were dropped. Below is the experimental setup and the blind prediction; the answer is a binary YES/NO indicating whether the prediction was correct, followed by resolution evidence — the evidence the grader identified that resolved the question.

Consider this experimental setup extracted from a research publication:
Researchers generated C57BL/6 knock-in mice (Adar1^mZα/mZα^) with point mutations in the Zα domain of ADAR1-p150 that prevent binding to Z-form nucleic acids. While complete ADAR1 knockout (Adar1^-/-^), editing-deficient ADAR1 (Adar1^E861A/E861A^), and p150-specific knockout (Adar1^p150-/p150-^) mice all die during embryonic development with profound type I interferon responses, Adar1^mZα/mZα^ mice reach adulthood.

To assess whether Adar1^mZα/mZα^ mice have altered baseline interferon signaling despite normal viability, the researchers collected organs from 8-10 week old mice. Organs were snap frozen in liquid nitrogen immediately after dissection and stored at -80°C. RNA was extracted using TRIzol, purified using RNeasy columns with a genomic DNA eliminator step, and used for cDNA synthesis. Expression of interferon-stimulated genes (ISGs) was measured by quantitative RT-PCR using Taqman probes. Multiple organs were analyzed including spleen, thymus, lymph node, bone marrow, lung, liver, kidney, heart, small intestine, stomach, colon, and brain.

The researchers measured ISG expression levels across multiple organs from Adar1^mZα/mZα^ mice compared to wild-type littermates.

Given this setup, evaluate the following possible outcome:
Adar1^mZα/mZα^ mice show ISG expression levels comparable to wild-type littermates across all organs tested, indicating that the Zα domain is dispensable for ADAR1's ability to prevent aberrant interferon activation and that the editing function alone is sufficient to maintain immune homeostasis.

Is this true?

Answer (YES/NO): NO